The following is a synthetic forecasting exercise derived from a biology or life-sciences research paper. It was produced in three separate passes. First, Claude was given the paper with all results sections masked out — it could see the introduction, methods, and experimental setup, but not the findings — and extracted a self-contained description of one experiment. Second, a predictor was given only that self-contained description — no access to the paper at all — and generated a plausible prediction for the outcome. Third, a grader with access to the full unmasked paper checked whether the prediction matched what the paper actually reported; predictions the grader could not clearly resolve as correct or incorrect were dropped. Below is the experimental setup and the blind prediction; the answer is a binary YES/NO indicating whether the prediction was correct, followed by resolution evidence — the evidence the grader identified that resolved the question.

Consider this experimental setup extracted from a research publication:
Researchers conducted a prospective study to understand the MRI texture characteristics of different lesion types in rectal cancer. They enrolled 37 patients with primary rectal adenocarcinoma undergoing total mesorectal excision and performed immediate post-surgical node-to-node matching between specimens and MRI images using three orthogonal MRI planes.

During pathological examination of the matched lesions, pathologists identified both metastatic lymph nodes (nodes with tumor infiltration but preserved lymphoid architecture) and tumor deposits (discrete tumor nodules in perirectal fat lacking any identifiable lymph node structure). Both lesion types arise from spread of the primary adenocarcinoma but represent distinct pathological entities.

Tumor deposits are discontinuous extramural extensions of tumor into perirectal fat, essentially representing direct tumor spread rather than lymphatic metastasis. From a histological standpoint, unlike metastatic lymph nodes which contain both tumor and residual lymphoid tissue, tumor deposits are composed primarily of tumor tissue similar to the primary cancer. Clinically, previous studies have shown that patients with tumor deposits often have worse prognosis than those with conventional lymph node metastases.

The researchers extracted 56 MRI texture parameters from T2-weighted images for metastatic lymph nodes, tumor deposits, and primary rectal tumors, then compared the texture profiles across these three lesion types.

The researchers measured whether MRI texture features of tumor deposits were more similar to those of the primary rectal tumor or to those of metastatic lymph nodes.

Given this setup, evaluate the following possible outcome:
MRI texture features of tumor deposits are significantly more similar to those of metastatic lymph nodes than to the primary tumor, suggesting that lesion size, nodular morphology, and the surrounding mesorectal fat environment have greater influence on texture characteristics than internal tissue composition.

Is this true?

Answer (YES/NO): NO